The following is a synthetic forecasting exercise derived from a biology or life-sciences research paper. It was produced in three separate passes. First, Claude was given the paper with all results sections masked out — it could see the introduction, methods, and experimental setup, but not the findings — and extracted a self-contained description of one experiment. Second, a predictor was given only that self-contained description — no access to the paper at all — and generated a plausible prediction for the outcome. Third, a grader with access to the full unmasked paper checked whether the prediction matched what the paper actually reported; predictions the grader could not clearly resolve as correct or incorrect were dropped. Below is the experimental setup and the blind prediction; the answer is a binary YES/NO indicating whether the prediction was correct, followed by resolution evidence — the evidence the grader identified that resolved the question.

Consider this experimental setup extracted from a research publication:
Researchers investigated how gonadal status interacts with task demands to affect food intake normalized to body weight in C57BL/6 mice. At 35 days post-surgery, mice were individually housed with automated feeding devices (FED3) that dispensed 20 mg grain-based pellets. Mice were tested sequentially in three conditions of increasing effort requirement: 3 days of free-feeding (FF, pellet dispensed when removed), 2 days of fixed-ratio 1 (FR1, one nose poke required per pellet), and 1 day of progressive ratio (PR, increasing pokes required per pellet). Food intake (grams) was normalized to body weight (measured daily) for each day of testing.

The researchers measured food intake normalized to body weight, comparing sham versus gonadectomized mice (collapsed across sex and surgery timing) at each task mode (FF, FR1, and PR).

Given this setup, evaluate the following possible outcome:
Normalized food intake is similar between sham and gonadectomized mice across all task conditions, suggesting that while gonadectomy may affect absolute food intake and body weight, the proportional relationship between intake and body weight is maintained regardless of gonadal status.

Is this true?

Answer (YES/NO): NO